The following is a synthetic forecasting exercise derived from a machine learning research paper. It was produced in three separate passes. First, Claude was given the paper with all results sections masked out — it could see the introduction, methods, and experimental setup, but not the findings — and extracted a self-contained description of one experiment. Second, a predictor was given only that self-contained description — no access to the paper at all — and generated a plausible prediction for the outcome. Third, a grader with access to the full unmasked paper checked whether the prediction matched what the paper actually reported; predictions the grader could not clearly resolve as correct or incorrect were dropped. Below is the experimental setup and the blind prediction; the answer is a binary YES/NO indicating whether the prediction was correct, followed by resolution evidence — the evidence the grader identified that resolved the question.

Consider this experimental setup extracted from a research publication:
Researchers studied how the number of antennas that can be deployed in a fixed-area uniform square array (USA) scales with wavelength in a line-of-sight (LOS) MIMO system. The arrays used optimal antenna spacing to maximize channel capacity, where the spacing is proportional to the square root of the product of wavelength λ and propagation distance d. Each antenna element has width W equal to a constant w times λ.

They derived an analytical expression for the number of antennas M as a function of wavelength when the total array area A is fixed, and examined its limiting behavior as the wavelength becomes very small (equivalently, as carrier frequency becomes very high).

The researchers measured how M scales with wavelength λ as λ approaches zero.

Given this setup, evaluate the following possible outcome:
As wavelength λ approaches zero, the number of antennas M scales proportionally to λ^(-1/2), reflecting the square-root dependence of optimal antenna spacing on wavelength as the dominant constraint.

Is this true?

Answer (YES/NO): NO